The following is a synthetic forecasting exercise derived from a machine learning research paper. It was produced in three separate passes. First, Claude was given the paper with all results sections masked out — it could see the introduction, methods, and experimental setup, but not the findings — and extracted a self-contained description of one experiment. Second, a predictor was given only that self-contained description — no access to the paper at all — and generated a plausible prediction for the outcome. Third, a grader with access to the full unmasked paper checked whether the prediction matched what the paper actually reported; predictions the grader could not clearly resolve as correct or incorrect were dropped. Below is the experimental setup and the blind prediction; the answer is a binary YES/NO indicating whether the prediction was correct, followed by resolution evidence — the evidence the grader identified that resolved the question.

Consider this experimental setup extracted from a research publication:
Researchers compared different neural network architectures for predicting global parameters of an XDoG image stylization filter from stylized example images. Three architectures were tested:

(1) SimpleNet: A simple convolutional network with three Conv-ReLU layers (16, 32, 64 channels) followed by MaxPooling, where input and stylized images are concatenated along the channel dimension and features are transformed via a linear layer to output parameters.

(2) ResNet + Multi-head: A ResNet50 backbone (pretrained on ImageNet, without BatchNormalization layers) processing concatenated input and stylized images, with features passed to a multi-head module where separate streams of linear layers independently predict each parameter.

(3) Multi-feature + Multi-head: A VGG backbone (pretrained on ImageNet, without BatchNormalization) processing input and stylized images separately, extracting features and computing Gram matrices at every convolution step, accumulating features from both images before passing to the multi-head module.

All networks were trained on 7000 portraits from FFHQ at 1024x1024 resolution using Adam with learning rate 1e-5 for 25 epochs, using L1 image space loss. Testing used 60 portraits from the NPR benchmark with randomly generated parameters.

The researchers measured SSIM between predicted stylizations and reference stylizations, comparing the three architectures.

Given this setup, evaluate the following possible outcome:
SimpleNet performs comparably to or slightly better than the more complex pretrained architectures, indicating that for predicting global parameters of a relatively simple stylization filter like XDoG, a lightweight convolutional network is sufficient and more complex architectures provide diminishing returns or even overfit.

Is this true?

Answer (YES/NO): NO